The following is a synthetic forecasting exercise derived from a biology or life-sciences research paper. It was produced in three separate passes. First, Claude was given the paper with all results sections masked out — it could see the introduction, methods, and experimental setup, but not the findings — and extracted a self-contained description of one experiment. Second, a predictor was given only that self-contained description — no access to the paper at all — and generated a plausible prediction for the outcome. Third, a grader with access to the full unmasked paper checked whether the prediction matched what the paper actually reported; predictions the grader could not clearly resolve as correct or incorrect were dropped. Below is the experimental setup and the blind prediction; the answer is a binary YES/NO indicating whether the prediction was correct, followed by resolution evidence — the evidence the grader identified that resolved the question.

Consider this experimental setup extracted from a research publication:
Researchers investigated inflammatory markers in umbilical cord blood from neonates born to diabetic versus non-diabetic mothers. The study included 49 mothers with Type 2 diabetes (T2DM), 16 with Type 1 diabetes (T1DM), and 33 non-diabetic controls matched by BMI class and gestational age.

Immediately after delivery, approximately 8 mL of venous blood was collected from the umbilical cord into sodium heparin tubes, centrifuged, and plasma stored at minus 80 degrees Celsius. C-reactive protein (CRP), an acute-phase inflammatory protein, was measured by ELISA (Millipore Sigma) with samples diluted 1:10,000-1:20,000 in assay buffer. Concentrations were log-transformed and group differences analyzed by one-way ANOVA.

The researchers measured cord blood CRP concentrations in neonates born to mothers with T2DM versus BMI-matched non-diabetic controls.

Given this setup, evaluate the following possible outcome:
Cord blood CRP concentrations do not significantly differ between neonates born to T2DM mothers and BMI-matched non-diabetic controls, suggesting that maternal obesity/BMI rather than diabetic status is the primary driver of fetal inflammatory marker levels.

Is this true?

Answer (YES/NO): NO